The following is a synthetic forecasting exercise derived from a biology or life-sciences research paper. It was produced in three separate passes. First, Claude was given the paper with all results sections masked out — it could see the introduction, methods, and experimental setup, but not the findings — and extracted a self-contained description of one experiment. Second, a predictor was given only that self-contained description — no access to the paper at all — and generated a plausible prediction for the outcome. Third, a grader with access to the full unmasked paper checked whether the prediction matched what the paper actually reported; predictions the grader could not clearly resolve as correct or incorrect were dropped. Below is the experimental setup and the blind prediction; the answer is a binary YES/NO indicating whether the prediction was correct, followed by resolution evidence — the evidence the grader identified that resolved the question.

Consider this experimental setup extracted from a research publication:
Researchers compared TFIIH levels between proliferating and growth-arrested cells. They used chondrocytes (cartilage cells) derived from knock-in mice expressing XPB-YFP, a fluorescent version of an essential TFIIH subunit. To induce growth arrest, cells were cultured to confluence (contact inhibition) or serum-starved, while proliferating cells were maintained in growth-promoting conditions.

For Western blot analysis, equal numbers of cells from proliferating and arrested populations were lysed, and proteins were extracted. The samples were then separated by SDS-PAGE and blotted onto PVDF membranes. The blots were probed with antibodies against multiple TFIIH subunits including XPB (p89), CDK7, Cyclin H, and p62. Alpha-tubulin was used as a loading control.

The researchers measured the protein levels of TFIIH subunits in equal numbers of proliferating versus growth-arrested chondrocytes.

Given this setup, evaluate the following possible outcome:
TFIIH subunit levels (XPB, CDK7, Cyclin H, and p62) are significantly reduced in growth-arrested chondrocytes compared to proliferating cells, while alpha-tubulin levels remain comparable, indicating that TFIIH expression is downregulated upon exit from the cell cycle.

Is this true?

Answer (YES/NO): YES